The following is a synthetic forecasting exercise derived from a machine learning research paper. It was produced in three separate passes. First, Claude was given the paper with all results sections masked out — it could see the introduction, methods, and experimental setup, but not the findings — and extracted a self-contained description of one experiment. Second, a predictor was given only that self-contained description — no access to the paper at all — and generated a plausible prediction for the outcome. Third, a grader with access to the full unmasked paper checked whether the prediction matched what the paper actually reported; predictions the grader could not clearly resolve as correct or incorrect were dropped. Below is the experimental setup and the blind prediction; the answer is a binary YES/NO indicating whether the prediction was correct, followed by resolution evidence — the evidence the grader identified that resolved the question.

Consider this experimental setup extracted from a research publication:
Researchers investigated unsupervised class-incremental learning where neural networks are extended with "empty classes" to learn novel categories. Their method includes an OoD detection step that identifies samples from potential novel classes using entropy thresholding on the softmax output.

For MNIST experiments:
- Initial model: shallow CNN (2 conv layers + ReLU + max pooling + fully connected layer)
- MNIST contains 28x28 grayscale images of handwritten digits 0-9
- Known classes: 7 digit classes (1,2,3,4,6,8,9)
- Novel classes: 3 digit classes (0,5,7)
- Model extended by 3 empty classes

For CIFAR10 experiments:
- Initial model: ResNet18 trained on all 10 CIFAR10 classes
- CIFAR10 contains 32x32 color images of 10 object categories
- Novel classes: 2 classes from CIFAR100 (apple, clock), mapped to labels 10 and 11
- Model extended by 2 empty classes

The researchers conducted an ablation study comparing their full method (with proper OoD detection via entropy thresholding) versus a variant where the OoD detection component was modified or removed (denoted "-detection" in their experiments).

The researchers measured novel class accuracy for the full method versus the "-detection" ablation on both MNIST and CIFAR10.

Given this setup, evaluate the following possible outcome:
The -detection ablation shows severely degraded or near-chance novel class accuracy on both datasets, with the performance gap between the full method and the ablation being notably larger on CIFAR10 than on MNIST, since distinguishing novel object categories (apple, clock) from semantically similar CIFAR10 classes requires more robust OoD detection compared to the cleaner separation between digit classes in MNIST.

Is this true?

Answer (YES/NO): NO